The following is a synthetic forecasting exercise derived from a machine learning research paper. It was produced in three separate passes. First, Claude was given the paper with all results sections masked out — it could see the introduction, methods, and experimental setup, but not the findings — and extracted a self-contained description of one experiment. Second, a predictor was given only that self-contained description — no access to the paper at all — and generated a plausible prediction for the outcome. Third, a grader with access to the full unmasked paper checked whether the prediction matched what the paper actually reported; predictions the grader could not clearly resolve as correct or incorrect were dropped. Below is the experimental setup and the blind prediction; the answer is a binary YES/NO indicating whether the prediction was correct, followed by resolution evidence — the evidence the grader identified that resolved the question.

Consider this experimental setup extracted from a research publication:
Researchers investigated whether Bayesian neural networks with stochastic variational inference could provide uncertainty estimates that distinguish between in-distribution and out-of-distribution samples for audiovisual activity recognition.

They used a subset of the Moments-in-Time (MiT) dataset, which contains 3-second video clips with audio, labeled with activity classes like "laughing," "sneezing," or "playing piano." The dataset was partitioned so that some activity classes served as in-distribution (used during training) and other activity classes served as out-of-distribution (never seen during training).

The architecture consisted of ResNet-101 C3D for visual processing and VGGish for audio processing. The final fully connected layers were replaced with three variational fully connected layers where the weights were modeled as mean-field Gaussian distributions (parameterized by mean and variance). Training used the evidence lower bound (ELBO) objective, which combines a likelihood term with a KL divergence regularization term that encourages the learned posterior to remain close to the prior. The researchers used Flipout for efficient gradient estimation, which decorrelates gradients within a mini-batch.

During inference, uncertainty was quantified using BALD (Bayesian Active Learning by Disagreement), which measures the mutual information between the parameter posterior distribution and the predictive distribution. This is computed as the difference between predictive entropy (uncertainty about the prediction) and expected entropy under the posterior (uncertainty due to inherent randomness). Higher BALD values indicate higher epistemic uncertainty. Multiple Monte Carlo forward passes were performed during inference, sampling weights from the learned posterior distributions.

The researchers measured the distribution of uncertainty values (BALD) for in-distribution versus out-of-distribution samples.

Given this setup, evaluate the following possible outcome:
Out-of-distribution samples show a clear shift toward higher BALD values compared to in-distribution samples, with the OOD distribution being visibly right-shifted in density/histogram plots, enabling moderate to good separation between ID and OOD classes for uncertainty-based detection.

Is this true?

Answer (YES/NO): YES